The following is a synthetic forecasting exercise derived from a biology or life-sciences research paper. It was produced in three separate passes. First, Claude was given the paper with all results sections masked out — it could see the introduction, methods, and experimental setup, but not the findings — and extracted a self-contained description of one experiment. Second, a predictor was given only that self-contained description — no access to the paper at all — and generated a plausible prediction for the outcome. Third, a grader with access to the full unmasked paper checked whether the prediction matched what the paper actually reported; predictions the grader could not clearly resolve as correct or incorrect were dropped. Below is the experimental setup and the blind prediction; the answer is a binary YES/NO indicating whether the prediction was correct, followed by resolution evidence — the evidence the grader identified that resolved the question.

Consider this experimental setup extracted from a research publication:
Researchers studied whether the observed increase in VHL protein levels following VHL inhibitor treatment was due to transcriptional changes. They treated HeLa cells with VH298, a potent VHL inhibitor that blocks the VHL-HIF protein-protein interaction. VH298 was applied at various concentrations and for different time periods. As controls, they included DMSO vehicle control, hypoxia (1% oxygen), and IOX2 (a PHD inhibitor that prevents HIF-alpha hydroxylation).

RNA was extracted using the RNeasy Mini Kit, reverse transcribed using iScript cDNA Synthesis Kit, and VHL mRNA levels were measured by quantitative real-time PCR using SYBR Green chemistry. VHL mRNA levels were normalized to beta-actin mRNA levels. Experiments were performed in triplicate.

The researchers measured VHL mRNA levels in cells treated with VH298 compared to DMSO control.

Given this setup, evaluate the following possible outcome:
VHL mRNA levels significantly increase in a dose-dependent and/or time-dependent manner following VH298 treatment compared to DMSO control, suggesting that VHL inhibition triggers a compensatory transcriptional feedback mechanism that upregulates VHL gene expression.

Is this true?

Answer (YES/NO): NO